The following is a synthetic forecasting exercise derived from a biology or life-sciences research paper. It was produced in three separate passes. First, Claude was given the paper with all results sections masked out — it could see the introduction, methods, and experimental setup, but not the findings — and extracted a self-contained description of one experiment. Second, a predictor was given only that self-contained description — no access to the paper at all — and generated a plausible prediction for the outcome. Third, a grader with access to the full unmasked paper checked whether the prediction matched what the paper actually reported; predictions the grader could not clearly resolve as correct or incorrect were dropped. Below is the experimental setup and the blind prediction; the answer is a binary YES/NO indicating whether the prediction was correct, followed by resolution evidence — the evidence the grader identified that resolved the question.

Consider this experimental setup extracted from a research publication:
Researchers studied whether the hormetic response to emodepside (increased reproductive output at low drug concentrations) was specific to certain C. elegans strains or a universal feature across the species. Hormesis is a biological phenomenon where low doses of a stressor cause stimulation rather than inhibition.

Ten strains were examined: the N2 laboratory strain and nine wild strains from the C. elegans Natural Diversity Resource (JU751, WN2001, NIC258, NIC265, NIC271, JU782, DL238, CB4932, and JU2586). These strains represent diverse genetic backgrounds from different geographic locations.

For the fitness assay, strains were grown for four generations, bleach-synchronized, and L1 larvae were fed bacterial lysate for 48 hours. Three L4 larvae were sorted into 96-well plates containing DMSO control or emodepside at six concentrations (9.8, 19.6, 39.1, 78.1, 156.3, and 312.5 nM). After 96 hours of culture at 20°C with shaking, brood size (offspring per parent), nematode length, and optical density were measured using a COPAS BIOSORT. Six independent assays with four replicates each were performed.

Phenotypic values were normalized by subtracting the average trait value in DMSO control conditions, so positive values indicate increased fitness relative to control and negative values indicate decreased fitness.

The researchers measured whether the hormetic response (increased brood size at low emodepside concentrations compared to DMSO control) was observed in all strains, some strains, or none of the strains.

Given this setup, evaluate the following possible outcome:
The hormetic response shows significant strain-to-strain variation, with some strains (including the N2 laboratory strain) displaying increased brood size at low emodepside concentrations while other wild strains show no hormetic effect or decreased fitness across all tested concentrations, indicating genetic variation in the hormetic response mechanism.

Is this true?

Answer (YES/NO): NO